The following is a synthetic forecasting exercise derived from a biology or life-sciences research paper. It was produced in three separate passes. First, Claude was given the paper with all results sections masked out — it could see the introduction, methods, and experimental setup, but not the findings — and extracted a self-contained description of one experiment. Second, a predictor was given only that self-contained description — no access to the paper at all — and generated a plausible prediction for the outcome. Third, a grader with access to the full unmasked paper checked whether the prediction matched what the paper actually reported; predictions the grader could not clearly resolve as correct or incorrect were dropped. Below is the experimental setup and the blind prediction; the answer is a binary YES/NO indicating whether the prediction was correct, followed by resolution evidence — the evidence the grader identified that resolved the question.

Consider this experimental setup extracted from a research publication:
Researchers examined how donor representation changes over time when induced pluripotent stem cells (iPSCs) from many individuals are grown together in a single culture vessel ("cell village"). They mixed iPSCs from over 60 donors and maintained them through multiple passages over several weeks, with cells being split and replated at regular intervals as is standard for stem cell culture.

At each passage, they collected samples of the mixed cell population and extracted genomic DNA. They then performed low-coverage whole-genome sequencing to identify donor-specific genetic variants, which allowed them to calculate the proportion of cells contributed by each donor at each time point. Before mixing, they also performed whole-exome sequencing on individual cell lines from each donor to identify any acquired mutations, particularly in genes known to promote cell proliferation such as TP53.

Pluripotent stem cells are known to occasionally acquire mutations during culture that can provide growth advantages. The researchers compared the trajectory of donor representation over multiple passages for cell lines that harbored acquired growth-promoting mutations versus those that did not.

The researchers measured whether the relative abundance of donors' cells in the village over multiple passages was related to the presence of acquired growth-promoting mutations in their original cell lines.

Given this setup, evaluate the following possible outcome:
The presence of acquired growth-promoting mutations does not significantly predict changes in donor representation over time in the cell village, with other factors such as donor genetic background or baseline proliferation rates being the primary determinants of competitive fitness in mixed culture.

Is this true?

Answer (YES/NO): NO